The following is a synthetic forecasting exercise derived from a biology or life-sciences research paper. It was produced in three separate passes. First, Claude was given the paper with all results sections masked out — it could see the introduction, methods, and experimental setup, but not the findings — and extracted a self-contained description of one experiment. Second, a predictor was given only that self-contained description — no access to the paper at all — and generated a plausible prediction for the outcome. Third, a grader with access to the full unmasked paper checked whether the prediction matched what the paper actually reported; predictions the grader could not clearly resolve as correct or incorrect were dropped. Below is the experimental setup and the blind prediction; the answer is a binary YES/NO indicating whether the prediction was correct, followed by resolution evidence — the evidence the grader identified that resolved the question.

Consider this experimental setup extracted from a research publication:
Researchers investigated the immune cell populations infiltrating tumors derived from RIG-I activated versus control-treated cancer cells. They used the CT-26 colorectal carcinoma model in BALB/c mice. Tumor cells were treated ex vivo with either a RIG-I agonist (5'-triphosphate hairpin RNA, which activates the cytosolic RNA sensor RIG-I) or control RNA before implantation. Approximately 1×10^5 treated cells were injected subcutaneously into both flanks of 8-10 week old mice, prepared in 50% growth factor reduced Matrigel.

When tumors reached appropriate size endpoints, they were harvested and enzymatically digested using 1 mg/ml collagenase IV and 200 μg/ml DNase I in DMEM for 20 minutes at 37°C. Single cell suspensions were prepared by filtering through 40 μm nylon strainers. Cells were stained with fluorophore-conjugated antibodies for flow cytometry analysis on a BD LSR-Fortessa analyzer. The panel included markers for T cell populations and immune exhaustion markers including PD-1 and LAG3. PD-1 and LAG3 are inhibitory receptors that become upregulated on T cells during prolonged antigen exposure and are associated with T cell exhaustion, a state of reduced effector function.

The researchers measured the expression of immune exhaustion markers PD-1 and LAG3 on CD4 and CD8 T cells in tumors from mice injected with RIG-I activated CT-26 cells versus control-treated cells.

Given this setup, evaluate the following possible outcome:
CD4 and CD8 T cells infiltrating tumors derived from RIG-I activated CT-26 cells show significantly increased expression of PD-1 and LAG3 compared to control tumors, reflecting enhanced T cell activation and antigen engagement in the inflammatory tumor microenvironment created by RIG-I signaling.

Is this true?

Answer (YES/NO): NO